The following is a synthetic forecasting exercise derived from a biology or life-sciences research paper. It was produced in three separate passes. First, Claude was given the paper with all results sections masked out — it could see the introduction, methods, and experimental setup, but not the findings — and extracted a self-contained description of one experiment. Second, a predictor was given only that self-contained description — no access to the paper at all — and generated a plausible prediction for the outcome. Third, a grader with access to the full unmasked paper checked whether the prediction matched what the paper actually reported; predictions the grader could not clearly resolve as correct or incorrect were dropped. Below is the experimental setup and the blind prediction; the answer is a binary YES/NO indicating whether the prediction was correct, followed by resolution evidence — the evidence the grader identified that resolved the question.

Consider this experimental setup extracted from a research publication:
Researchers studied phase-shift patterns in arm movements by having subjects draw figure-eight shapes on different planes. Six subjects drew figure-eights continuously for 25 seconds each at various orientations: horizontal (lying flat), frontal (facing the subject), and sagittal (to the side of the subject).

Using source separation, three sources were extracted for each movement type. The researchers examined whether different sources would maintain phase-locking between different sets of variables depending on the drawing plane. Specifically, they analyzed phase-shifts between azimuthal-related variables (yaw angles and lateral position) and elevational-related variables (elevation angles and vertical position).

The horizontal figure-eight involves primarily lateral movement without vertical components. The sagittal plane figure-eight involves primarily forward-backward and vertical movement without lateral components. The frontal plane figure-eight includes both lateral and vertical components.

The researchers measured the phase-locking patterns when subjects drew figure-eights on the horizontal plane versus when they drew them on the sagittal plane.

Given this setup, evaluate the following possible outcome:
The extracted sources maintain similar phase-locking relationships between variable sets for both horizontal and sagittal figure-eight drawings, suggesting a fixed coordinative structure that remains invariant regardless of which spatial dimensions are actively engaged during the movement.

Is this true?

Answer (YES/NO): NO